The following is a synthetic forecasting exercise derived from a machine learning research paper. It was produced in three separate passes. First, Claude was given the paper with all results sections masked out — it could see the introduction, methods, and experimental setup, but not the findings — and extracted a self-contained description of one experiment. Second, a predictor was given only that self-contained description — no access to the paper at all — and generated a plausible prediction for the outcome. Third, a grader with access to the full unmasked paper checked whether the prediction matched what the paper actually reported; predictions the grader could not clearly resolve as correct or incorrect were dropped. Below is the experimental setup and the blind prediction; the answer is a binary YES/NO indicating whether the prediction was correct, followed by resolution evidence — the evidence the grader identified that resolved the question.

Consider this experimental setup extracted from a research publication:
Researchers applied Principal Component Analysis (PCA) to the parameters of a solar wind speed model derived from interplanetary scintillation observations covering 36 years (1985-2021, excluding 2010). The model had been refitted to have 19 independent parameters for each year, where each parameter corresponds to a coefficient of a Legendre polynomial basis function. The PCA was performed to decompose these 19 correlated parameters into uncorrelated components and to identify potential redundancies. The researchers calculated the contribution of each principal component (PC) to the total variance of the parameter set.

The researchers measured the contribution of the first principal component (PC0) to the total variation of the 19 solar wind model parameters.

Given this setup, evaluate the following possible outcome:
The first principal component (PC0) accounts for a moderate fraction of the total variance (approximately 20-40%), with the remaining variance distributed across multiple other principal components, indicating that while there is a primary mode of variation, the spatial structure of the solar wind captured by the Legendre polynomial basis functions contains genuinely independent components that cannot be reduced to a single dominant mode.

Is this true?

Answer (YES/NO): NO